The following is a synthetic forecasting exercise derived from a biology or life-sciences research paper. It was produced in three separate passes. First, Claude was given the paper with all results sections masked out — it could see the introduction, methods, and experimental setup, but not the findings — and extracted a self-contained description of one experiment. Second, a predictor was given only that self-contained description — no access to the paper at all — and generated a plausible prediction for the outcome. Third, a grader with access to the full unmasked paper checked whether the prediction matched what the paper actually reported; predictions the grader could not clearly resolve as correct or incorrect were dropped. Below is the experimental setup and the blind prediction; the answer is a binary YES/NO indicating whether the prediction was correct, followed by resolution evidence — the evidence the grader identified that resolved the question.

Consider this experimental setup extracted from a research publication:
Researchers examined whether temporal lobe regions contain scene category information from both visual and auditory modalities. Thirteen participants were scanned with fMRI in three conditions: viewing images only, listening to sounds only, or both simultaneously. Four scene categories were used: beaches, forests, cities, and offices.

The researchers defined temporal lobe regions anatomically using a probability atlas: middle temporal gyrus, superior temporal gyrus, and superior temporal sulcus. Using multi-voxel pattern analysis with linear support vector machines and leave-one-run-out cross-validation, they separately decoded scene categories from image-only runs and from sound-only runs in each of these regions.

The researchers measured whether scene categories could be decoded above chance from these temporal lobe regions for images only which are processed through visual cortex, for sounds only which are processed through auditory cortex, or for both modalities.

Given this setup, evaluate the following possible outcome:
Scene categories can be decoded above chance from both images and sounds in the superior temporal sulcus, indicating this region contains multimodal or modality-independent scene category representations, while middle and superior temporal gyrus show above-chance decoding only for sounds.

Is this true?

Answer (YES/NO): NO